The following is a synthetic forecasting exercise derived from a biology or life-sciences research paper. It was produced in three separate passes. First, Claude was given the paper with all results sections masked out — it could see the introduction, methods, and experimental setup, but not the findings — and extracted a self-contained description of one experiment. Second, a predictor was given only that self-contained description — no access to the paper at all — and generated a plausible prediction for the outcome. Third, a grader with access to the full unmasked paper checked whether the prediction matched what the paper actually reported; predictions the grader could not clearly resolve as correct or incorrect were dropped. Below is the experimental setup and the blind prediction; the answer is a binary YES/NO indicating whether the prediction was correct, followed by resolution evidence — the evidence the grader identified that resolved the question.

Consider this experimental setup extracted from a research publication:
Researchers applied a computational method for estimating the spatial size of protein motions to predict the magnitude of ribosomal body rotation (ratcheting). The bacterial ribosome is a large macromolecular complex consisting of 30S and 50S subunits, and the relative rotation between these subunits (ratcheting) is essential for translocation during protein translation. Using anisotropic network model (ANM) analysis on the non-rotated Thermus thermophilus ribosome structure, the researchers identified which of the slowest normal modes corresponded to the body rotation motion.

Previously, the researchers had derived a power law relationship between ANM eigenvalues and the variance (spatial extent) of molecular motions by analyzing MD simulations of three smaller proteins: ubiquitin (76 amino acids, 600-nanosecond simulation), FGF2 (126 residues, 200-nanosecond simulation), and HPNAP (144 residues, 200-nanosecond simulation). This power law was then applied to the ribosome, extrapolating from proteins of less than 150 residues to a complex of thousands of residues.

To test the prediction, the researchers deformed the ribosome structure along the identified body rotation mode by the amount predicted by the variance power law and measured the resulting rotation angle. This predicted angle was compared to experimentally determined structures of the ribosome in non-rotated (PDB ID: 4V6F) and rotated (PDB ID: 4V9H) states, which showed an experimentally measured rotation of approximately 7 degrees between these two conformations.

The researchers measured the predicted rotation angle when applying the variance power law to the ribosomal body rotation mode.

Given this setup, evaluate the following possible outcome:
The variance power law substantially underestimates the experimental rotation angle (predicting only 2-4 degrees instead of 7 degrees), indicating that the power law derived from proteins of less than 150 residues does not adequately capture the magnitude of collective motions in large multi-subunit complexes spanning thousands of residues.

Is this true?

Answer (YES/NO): NO